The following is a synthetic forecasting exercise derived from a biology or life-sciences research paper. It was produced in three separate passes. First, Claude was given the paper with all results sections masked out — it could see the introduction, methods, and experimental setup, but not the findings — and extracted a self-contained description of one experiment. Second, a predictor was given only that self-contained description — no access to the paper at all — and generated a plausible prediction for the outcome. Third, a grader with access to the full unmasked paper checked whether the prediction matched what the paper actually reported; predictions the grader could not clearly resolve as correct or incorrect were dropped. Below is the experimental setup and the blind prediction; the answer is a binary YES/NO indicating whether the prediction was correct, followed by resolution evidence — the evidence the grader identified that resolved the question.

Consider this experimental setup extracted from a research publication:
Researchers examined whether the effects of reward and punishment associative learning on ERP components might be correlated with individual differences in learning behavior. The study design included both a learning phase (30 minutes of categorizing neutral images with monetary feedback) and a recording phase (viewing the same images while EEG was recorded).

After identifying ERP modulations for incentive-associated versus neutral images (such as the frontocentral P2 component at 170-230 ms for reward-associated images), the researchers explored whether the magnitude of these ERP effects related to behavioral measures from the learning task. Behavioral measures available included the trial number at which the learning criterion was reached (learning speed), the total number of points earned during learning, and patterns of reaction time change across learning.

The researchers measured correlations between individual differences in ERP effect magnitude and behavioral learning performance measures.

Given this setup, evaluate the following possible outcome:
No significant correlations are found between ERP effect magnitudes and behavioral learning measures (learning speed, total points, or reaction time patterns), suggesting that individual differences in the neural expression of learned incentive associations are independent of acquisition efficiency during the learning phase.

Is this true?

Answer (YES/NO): NO